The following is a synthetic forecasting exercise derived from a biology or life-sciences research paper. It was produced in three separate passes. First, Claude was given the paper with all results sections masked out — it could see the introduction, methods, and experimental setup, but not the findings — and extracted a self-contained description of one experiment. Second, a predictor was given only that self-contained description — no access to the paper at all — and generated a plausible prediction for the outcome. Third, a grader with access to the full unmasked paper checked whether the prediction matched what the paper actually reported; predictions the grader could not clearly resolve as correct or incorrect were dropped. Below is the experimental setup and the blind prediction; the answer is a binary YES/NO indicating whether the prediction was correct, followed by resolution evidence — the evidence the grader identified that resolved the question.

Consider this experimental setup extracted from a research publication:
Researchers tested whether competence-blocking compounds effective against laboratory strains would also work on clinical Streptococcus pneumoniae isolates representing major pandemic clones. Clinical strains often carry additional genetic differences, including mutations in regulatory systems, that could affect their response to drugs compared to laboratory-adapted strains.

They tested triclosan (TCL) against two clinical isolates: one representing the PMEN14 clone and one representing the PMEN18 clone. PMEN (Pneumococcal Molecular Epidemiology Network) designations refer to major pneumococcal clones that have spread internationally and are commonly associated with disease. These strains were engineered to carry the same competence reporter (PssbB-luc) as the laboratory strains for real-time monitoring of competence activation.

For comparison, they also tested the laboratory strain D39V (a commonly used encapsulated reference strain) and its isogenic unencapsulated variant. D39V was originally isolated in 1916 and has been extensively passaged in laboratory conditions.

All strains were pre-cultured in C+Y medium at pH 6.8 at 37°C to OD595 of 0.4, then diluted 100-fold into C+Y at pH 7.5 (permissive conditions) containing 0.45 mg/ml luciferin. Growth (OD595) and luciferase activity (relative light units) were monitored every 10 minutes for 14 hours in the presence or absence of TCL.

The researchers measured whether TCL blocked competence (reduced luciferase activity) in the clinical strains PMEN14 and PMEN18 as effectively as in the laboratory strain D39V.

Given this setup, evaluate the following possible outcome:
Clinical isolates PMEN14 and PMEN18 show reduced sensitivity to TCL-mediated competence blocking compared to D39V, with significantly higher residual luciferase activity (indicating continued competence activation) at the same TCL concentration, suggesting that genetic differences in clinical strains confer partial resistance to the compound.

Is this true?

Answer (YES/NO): NO